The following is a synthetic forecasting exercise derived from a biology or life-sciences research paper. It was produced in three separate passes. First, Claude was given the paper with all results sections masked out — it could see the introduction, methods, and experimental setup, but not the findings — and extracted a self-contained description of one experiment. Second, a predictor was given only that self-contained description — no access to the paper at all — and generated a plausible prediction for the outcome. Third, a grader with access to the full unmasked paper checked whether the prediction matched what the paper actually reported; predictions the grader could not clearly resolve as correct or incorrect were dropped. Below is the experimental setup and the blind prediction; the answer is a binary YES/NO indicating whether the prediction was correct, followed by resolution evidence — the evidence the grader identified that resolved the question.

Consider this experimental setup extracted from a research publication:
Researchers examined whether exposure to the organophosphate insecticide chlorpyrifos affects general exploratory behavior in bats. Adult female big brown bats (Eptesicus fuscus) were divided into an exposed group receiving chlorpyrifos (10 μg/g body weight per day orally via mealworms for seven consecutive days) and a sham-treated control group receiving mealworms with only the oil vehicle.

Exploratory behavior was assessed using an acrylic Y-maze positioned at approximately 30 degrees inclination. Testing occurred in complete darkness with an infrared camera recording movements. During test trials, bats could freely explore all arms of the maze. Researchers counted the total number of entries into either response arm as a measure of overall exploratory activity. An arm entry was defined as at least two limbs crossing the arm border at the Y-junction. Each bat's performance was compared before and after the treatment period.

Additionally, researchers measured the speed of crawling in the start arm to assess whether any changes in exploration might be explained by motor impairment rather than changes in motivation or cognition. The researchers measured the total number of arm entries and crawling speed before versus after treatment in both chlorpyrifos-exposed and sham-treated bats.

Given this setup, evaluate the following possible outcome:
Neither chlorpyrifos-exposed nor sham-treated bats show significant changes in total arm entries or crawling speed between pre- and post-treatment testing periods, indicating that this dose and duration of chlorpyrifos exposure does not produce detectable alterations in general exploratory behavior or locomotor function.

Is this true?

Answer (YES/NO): NO